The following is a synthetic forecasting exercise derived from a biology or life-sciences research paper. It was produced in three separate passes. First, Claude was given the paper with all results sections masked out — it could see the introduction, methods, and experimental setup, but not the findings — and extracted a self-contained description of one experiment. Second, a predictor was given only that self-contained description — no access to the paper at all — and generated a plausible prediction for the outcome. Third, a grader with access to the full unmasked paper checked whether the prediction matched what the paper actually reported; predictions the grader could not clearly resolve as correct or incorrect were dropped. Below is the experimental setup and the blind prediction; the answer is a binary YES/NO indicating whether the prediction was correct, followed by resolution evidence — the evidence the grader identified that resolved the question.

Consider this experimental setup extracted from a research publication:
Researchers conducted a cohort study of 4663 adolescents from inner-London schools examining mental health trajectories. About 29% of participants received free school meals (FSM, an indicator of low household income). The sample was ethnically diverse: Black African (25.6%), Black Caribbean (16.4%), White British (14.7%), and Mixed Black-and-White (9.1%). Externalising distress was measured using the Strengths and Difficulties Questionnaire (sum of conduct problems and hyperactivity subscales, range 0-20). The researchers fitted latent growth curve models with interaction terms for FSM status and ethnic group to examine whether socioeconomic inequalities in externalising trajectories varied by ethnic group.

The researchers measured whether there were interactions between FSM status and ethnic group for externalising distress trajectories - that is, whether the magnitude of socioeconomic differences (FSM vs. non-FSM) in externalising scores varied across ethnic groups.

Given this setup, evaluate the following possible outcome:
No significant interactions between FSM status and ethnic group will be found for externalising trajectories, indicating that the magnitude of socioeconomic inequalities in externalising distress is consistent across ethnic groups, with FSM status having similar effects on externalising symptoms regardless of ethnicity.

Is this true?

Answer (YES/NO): NO